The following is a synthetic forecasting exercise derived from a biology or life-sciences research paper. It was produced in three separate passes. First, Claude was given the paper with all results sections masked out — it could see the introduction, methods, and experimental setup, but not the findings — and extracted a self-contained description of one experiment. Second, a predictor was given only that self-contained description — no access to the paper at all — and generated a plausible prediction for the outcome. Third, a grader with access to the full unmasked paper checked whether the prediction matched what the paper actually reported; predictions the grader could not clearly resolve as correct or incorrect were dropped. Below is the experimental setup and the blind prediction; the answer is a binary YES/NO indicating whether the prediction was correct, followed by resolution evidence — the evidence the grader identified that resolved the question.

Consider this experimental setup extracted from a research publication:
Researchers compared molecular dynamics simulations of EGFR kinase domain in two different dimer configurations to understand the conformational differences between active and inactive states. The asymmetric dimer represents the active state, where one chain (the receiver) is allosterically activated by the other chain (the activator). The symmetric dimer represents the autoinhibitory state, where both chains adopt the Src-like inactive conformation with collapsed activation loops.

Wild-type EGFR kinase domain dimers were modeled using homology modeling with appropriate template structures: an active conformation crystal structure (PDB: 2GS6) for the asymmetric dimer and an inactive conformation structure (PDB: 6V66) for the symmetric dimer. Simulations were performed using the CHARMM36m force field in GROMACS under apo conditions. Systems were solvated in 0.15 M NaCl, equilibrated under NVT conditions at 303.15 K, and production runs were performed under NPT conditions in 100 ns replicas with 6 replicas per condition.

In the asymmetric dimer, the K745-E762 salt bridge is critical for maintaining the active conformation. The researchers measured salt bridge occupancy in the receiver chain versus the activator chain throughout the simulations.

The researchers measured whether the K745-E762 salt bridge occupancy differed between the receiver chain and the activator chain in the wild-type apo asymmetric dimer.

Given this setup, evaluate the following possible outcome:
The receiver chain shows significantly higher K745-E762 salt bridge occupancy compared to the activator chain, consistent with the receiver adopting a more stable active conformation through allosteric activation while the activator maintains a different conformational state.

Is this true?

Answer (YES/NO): YES